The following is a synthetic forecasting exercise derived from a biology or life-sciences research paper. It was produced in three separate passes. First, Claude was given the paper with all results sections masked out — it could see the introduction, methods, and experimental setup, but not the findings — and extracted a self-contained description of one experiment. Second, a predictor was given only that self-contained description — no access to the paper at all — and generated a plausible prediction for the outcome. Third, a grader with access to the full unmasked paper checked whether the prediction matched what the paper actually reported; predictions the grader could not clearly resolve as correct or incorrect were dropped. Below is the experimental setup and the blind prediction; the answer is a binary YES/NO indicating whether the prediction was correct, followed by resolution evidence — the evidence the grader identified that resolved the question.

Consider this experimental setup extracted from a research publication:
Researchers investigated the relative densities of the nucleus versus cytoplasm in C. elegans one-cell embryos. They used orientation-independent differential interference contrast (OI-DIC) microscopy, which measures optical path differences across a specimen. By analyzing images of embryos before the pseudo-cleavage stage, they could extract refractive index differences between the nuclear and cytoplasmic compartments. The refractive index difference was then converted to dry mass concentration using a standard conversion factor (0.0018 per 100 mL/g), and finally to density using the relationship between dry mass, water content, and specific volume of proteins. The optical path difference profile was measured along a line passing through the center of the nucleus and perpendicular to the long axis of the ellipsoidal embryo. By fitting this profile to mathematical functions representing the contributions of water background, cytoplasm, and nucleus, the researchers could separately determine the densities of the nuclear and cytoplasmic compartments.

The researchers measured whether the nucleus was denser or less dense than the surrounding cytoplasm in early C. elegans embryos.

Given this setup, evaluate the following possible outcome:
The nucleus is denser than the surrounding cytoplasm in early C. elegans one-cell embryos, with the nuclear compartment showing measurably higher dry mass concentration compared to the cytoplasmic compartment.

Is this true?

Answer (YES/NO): NO